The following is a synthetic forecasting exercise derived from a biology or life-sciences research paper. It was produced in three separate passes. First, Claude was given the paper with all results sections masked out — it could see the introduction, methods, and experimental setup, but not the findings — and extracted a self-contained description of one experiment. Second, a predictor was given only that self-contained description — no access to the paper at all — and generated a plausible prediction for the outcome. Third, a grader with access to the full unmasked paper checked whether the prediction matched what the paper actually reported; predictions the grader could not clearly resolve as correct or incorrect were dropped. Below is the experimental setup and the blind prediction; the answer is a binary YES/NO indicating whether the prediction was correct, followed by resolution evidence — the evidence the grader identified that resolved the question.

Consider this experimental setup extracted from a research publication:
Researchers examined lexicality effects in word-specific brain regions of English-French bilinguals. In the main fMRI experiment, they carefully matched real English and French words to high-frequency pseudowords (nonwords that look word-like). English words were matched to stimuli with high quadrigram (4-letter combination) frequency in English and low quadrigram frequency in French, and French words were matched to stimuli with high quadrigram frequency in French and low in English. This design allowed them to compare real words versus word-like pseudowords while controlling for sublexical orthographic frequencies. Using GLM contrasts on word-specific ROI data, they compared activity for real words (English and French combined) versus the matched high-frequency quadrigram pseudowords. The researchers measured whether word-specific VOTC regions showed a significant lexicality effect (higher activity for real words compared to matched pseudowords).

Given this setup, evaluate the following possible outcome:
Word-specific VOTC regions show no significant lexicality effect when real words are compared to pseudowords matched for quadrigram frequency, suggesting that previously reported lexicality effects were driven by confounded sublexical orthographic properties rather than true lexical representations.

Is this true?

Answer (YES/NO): NO